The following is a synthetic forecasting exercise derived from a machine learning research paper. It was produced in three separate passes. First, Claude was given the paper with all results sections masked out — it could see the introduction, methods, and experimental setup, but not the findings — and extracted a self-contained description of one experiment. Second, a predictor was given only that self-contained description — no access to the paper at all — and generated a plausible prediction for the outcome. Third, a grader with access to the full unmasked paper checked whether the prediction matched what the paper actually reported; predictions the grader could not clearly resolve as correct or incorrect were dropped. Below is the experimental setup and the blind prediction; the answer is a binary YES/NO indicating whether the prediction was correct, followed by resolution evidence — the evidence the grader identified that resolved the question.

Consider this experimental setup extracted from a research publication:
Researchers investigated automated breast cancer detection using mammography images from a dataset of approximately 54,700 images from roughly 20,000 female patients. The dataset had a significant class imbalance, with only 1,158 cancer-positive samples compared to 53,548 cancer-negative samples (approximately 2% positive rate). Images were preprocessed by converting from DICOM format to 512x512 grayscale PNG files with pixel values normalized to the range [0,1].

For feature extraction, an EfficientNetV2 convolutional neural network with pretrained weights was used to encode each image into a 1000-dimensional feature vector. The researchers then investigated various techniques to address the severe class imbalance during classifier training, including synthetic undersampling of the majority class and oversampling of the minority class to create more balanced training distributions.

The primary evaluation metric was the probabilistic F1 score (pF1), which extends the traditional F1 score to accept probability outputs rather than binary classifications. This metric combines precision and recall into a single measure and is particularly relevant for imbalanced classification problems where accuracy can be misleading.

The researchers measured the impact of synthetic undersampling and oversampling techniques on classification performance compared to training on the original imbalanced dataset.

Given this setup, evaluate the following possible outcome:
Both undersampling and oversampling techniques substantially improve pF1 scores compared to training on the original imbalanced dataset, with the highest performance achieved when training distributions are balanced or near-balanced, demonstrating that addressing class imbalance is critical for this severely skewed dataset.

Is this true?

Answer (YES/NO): NO